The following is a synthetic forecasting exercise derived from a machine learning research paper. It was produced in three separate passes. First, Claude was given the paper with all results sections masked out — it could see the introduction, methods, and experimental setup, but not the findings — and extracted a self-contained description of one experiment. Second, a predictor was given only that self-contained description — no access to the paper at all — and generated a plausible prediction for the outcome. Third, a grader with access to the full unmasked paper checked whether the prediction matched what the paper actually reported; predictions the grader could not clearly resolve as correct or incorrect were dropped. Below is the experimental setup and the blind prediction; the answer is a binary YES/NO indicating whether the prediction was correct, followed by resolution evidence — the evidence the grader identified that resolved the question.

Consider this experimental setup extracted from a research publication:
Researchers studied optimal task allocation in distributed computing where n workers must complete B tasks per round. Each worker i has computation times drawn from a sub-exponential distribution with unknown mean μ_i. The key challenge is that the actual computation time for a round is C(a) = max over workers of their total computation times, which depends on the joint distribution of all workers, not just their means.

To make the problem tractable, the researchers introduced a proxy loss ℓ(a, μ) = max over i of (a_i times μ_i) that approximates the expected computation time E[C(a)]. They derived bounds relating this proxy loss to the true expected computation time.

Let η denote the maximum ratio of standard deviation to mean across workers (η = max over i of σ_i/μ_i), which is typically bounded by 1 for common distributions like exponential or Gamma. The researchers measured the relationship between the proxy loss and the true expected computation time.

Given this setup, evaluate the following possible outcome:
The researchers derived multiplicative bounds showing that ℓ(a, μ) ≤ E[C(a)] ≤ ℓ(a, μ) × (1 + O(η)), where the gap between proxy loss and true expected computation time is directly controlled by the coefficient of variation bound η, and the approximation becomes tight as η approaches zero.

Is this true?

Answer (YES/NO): NO